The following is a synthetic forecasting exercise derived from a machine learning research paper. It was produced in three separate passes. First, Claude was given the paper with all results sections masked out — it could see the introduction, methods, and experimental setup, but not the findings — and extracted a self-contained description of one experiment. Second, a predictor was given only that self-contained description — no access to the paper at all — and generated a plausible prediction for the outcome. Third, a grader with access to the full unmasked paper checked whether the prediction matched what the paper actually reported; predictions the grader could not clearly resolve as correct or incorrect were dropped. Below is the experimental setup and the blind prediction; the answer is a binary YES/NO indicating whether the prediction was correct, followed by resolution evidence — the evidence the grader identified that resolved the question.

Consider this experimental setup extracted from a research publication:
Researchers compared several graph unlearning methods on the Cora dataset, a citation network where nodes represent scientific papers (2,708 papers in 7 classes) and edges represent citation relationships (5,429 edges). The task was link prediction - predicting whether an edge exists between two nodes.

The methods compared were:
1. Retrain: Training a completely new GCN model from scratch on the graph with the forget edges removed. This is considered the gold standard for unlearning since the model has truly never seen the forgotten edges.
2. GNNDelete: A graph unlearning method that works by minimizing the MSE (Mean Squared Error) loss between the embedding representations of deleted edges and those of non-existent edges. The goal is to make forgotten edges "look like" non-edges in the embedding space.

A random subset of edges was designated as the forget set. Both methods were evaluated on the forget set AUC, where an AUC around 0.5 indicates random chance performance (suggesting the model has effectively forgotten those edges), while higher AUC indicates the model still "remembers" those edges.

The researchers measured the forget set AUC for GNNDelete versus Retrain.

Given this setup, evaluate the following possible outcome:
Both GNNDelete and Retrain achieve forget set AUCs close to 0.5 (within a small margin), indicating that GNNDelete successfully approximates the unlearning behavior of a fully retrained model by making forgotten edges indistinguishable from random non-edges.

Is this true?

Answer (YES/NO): NO